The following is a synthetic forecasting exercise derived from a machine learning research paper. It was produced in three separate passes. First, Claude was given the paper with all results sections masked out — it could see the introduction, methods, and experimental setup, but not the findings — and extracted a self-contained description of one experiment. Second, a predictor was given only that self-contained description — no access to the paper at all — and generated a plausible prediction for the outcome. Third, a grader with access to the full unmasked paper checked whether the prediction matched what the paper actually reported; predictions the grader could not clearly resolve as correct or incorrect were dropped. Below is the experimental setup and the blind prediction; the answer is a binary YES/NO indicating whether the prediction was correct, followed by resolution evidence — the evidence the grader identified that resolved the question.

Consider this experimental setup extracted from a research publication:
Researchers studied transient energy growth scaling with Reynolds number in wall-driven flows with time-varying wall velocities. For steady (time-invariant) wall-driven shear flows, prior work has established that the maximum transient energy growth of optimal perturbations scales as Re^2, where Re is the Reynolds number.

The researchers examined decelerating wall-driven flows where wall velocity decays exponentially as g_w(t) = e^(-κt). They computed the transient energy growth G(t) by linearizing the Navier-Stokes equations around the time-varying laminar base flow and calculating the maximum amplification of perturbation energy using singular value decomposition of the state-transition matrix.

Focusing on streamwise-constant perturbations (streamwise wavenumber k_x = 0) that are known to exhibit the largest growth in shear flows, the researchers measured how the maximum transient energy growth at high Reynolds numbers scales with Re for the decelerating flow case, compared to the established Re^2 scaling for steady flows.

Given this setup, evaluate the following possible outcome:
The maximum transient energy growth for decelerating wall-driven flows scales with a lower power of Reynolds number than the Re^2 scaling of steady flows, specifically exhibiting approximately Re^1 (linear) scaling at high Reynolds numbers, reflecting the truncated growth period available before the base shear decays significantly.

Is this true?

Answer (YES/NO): NO